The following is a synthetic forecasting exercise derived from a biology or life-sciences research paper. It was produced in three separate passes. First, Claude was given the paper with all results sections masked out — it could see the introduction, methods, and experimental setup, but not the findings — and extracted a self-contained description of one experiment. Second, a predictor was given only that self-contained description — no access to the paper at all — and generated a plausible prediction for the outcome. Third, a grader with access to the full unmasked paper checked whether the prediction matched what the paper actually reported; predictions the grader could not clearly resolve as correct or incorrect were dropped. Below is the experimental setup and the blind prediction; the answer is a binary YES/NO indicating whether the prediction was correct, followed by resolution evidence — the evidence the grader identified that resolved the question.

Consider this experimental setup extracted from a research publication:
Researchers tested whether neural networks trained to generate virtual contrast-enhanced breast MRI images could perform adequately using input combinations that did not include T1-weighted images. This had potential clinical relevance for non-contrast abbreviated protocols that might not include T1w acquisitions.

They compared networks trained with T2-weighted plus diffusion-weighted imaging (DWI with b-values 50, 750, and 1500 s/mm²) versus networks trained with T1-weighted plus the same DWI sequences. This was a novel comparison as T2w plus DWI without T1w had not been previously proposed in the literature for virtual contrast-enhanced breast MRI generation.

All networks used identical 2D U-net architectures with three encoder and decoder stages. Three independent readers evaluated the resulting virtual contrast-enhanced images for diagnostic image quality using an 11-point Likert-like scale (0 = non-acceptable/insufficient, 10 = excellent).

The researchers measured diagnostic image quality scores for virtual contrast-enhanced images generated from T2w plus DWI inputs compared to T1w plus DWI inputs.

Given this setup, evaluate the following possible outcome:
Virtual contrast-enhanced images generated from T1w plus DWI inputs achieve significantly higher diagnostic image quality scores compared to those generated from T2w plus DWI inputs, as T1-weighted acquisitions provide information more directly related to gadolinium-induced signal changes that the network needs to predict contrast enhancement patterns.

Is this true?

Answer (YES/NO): YES